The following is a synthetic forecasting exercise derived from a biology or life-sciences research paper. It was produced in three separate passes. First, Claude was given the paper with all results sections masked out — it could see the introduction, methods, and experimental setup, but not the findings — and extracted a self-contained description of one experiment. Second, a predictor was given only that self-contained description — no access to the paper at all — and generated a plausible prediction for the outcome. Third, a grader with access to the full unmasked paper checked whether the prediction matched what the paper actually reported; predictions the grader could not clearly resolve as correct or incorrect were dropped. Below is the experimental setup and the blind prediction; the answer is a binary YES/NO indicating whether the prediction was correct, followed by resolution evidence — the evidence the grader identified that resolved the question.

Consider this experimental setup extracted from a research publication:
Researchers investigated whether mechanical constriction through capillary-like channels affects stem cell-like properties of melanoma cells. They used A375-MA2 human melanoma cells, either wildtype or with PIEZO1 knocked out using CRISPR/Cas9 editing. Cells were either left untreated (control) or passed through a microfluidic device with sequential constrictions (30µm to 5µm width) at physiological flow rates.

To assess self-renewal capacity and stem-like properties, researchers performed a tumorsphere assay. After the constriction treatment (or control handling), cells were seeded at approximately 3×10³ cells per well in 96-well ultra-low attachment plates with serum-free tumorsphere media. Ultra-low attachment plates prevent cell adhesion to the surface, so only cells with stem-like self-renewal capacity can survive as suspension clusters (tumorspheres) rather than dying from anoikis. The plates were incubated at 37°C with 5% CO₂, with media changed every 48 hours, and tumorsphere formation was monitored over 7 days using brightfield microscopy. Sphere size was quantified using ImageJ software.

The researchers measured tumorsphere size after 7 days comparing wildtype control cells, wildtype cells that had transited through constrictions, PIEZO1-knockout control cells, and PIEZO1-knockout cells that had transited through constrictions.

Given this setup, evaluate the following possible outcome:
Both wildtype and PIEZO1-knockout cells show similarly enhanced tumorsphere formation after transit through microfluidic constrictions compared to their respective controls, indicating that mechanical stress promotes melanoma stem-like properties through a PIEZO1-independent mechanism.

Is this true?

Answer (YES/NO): NO